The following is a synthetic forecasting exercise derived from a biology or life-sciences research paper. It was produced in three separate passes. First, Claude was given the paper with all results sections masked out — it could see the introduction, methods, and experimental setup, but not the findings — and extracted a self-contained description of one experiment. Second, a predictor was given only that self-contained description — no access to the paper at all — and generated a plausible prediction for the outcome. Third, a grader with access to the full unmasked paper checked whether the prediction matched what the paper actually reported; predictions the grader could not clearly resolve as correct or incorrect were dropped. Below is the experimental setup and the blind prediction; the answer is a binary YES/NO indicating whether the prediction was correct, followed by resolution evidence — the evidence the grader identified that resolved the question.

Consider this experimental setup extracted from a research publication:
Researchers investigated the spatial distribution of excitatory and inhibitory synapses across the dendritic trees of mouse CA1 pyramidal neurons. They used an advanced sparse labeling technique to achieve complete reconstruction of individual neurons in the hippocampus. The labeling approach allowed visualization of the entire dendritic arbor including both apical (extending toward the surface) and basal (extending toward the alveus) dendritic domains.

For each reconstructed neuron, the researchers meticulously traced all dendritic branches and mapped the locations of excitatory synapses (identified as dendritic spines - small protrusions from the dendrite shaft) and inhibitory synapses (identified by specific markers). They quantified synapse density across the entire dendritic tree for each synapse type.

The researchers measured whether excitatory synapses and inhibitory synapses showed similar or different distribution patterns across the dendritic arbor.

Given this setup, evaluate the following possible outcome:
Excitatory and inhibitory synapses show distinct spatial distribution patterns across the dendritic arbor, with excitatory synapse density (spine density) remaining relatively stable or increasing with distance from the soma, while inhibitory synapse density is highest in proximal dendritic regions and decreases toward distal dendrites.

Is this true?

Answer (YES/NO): NO